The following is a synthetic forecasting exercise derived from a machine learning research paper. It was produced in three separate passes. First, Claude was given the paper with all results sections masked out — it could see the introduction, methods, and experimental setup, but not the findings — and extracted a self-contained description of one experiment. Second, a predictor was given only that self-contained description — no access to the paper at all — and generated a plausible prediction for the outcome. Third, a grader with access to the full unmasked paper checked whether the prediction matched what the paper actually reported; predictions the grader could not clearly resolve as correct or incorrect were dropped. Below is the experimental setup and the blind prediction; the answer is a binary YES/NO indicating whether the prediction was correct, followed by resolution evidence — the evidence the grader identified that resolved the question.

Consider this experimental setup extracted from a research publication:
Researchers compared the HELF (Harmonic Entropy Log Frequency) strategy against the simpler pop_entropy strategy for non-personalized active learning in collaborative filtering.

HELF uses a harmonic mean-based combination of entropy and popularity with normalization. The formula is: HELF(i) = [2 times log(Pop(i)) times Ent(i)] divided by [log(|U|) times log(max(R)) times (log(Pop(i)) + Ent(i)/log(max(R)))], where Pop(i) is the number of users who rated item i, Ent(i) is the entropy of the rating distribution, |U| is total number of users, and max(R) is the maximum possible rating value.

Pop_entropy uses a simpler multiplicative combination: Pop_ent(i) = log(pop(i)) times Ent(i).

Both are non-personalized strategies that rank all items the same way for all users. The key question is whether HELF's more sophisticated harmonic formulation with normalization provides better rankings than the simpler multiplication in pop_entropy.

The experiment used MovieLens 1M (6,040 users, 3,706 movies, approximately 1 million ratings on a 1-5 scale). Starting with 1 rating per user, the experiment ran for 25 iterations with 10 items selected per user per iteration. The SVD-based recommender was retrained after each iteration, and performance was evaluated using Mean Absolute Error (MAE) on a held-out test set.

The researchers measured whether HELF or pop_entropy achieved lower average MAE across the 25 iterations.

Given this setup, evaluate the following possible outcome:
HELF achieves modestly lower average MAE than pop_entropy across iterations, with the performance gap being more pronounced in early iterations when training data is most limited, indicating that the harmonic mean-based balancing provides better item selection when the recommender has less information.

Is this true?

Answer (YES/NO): NO